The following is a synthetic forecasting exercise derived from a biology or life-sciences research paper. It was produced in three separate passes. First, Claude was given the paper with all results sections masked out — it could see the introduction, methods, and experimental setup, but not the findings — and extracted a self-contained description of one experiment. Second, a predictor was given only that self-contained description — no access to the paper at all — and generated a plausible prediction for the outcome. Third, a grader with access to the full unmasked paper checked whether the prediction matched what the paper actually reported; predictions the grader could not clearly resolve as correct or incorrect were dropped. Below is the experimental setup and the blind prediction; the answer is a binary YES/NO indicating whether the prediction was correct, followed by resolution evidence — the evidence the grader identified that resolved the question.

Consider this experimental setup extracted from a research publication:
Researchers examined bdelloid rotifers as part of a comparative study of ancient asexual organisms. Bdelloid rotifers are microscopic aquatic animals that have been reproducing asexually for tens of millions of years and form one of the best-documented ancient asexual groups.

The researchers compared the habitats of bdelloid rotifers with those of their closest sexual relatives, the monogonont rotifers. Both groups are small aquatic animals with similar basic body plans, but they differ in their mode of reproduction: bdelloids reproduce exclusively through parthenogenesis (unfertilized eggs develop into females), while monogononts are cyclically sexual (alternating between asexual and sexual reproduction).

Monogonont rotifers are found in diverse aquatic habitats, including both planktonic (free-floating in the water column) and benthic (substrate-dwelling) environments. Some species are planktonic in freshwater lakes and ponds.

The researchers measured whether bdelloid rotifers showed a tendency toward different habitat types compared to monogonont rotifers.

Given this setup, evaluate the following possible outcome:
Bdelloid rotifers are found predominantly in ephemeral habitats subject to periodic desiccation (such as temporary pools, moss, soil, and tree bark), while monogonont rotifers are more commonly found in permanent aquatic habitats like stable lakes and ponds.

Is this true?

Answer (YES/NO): NO